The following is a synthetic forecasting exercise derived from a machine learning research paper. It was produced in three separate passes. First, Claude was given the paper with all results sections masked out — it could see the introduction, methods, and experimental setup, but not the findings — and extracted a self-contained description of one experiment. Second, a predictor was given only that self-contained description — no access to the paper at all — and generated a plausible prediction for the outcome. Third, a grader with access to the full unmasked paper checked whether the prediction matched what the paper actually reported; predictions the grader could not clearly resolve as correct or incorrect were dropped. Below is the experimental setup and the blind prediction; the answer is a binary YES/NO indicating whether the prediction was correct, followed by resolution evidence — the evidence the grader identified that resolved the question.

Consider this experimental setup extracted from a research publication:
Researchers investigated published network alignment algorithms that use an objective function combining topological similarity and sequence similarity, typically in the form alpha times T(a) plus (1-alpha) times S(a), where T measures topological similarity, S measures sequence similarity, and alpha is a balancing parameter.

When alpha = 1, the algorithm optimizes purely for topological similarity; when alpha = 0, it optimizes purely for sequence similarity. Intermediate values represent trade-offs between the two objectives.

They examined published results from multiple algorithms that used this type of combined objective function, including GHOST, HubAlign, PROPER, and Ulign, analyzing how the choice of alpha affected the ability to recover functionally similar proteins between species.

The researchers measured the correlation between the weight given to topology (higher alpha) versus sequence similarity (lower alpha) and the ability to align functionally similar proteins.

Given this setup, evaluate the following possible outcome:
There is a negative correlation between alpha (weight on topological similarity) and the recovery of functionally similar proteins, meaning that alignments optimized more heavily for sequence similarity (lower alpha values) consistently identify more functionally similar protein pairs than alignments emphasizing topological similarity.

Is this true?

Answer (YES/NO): YES